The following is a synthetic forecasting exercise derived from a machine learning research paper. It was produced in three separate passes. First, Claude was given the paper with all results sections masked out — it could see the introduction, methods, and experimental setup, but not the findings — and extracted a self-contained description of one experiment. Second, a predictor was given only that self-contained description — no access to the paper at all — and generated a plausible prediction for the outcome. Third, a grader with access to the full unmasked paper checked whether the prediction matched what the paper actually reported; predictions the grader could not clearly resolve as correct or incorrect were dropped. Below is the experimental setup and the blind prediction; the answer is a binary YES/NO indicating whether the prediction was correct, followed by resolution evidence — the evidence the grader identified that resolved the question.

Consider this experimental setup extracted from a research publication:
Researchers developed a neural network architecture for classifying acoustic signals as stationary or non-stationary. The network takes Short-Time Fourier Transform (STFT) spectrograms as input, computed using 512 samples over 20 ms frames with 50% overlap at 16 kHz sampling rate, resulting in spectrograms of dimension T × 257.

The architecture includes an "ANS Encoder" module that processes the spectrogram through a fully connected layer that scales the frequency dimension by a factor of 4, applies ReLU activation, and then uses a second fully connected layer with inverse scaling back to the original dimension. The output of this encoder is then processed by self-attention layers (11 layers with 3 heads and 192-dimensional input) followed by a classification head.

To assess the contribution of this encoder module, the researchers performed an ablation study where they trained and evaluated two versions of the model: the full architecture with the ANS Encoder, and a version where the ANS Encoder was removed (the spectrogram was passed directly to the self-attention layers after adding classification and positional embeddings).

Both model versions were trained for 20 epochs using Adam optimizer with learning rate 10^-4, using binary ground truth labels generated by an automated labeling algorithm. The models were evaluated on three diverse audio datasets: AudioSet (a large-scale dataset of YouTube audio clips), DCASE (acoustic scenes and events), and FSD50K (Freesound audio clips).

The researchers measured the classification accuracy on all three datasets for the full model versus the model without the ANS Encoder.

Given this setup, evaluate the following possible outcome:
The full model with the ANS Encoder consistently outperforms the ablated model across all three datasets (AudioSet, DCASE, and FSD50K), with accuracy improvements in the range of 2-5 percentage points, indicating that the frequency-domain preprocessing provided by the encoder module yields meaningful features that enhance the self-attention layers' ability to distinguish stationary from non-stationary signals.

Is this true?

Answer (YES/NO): NO